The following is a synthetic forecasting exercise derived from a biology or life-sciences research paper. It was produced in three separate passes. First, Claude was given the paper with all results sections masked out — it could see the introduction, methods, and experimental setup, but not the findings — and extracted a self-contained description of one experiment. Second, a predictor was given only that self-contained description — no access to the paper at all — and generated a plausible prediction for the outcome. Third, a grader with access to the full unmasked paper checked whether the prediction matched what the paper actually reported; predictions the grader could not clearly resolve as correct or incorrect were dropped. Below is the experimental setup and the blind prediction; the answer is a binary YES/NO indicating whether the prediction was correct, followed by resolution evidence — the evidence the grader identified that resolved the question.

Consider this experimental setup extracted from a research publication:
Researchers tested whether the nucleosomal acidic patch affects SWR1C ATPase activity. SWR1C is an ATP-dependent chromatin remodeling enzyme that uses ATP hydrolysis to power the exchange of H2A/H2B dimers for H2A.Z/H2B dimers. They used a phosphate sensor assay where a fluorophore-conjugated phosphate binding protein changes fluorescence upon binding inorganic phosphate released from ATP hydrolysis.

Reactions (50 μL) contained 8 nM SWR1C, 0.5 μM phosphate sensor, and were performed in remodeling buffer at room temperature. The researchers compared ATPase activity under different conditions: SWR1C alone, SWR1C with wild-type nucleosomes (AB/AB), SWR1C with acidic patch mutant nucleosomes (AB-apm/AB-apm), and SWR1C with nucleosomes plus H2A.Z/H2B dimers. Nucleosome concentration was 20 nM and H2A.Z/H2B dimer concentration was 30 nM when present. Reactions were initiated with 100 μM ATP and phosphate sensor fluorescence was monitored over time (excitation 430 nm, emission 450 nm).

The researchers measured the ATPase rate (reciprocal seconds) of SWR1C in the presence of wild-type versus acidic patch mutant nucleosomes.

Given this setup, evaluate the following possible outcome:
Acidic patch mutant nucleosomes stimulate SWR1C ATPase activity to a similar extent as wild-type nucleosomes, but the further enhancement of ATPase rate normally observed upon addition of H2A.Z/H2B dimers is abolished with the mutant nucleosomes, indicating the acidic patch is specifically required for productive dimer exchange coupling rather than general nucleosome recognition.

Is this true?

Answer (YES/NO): NO